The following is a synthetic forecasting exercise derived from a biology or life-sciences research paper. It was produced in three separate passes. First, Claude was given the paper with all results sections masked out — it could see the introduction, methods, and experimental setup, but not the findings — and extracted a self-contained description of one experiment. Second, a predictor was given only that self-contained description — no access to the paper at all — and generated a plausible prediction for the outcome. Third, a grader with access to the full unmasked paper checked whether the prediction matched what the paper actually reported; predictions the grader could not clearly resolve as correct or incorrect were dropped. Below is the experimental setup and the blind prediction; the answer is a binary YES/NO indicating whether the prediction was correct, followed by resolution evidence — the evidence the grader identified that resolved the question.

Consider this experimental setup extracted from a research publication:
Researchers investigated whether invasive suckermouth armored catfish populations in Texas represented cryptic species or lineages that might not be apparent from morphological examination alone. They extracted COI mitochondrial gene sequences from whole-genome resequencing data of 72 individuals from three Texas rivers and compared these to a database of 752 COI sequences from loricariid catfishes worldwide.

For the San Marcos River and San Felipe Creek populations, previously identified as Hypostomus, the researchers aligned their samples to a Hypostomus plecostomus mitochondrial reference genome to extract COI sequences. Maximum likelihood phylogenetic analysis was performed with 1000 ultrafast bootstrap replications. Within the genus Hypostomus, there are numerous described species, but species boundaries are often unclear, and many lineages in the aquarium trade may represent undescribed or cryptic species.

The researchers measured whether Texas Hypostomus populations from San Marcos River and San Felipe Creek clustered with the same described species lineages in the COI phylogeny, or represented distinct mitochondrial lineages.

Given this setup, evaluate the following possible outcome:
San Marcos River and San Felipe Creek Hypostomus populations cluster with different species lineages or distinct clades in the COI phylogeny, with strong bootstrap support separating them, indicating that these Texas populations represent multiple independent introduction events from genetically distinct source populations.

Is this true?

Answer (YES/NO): NO